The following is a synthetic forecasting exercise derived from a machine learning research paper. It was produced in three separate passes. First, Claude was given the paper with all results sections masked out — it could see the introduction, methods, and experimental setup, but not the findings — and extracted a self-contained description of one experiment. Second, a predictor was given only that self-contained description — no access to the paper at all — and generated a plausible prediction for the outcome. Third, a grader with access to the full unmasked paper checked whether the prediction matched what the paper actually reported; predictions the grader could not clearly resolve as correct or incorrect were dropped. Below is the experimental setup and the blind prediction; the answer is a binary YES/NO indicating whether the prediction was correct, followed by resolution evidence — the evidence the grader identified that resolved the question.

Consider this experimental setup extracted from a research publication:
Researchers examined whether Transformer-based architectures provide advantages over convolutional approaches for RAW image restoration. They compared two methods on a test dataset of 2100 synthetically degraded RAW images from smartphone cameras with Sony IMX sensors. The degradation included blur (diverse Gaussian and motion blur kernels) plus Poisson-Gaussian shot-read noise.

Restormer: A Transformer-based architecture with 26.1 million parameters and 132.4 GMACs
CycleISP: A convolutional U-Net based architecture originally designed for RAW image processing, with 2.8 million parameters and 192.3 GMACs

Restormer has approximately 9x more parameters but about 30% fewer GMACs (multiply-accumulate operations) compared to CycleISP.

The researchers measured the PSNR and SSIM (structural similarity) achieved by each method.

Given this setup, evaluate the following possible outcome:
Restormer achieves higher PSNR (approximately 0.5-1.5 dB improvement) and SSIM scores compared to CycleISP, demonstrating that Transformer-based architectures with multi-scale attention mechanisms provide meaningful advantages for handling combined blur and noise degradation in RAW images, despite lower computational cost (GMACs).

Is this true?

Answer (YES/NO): YES